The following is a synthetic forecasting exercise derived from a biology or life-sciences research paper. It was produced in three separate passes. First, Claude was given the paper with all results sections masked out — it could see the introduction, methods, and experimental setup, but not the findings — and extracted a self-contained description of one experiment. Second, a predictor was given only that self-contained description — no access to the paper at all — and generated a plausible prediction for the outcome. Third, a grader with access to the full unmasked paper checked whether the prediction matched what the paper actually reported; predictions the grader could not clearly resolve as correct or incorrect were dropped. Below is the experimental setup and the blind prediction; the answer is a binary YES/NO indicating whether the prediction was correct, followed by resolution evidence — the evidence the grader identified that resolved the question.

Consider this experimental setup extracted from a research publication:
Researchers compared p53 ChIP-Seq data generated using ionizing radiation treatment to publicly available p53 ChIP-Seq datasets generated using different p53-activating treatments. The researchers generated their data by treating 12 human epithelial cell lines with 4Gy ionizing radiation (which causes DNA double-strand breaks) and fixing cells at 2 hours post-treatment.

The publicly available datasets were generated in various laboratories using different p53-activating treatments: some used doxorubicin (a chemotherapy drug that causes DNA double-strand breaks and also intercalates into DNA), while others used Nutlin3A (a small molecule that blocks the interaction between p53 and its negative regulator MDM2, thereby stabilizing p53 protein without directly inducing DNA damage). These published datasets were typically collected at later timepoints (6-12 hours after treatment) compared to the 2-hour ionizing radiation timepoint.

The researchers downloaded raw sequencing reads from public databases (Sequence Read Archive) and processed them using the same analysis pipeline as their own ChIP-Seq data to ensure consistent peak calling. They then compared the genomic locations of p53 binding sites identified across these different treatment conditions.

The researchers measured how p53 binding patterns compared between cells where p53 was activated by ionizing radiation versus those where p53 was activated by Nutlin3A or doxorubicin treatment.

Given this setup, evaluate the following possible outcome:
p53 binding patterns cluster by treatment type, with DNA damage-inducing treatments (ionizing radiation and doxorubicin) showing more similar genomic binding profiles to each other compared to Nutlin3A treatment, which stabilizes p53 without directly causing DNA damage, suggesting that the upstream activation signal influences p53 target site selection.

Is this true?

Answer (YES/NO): NO